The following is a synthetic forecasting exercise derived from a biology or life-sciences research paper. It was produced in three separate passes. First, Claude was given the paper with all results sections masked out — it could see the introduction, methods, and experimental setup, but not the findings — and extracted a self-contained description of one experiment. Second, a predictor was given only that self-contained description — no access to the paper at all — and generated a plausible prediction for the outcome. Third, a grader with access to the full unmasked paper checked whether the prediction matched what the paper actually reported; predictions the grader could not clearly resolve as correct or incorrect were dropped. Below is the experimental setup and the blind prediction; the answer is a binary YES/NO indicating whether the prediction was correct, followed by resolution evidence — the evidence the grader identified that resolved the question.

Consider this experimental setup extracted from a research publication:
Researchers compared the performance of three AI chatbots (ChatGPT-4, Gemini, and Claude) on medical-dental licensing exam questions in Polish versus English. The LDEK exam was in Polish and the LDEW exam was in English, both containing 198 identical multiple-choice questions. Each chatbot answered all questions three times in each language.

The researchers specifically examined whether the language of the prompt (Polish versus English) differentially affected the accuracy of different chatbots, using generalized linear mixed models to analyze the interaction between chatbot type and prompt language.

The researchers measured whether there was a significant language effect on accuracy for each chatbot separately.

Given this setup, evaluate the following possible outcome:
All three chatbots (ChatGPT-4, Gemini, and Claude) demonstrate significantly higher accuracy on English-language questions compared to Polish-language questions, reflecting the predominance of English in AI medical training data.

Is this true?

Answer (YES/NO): NO